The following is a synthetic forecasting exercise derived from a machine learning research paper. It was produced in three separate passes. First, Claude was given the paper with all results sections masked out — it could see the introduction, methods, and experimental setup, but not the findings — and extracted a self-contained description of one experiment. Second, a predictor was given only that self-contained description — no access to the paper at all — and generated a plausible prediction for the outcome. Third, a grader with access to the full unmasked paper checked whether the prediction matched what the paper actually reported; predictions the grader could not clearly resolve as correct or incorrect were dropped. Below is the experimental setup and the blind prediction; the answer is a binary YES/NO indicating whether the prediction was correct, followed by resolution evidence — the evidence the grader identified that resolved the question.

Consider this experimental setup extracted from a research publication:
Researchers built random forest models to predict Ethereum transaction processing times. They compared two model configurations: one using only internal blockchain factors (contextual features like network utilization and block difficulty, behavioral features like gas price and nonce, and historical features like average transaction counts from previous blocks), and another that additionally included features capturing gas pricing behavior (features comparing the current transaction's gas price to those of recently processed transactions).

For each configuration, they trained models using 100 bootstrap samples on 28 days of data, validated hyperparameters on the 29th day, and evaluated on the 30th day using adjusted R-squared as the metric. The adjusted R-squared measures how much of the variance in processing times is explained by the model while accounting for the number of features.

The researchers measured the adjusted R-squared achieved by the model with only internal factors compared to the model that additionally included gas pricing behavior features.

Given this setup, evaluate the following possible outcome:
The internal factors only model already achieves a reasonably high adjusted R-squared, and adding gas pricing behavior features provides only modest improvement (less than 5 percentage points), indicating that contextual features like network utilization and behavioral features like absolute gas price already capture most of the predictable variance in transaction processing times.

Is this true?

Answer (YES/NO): NO